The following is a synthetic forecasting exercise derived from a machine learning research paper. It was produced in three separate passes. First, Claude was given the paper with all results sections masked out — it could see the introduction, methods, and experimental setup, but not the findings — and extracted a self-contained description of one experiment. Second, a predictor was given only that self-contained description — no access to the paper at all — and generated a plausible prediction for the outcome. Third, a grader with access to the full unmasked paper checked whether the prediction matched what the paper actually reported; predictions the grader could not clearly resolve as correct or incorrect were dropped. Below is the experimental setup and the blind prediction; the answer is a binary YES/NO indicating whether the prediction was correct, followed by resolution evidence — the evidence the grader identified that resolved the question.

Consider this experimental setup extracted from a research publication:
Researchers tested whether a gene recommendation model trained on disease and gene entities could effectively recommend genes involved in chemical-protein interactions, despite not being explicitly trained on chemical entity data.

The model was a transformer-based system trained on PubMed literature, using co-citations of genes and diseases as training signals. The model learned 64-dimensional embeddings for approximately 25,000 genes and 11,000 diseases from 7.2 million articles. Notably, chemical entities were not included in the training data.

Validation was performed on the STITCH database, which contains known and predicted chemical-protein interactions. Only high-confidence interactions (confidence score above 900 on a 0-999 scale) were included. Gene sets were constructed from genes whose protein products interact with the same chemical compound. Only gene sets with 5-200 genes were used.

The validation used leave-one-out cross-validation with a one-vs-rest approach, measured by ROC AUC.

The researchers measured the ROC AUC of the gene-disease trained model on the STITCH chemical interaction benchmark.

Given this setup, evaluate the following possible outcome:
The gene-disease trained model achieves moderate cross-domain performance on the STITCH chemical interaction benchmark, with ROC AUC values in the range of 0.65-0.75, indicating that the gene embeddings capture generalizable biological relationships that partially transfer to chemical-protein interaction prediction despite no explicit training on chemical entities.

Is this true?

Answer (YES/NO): NO